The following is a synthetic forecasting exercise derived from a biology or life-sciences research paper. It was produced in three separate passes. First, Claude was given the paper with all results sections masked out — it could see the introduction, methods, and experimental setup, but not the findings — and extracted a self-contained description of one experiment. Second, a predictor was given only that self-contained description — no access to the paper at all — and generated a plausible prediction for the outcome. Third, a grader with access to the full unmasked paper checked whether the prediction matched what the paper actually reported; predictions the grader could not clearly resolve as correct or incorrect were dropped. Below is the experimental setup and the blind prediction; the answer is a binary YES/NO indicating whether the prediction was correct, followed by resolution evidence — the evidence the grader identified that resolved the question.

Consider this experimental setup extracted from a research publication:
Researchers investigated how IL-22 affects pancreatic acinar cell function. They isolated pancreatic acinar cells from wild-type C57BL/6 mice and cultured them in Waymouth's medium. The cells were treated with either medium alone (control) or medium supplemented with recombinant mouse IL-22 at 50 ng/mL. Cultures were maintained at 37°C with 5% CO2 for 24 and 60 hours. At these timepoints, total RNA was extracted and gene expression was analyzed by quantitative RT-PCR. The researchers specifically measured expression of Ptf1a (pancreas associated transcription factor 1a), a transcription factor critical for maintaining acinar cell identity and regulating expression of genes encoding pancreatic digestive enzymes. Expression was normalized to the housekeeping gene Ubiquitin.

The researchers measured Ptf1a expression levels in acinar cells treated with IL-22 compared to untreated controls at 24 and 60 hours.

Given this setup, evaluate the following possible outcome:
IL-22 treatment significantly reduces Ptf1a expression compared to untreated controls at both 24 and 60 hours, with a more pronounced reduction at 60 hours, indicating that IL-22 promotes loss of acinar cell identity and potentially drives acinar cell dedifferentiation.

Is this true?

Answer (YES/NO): NO